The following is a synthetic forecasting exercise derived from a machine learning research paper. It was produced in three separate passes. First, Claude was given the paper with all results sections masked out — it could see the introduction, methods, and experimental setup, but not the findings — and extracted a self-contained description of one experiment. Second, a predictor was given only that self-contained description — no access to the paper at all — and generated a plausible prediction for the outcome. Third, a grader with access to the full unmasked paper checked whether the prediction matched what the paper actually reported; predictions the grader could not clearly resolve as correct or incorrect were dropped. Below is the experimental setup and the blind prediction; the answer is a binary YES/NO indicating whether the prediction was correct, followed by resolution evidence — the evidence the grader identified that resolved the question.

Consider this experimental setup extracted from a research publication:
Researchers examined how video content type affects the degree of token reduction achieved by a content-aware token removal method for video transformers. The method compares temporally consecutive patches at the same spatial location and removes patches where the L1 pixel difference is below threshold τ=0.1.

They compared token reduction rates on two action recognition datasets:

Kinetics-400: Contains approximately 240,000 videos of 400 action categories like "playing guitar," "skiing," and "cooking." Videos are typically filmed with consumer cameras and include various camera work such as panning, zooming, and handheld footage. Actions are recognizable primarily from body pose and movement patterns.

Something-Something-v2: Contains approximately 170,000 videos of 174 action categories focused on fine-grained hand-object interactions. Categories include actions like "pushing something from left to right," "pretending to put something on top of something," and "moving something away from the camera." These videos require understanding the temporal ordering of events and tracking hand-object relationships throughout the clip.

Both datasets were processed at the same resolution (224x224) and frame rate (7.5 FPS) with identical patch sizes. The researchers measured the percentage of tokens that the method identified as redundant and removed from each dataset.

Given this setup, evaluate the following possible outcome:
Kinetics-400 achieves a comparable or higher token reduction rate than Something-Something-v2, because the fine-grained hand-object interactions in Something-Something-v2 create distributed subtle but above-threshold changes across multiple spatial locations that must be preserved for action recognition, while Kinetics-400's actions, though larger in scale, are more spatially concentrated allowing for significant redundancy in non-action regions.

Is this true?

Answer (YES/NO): YES